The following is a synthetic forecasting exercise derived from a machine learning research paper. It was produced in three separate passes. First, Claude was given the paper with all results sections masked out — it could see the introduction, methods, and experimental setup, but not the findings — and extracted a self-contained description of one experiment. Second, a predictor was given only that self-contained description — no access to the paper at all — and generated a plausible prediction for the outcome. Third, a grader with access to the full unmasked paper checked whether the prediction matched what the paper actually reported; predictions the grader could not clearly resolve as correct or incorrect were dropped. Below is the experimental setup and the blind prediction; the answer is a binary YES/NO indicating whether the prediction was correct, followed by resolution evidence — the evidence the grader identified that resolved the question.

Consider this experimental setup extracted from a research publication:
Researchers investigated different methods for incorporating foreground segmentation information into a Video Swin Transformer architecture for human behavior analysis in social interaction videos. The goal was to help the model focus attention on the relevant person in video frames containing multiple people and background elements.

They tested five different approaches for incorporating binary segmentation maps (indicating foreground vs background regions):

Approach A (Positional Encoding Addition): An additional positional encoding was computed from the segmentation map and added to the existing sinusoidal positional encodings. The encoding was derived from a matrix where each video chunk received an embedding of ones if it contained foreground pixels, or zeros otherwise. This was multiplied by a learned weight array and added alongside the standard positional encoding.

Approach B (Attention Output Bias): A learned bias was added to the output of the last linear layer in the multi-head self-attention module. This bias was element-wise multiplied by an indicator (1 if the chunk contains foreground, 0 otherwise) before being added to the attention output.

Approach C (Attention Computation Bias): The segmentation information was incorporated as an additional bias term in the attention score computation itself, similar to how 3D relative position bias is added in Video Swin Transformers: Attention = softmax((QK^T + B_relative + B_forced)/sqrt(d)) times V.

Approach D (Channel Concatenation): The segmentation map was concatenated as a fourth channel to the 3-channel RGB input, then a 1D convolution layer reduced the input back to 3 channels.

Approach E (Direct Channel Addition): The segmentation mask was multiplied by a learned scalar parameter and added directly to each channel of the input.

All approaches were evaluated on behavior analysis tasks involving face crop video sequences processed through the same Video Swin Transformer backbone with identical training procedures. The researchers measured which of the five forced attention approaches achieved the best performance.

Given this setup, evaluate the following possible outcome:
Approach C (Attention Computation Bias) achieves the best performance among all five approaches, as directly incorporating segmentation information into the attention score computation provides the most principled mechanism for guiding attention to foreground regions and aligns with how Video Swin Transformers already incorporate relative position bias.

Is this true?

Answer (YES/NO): NO